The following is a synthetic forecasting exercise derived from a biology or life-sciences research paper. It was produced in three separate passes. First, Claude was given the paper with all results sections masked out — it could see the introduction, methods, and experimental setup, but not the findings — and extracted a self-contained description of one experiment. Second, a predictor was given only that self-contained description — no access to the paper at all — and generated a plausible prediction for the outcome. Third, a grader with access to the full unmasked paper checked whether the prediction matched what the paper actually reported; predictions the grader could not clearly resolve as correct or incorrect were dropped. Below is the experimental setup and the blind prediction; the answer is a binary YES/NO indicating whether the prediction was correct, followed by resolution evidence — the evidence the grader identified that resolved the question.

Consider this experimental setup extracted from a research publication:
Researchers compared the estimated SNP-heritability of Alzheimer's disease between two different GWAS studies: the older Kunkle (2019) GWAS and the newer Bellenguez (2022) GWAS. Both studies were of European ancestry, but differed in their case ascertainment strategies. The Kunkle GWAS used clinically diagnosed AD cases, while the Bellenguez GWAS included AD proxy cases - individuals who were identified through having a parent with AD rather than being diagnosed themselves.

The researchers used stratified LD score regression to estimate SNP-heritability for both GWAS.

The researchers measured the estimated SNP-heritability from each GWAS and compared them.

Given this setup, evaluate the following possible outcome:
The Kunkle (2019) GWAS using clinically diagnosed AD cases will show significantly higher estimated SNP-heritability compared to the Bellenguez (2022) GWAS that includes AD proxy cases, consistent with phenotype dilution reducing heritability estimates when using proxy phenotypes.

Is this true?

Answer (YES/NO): YES